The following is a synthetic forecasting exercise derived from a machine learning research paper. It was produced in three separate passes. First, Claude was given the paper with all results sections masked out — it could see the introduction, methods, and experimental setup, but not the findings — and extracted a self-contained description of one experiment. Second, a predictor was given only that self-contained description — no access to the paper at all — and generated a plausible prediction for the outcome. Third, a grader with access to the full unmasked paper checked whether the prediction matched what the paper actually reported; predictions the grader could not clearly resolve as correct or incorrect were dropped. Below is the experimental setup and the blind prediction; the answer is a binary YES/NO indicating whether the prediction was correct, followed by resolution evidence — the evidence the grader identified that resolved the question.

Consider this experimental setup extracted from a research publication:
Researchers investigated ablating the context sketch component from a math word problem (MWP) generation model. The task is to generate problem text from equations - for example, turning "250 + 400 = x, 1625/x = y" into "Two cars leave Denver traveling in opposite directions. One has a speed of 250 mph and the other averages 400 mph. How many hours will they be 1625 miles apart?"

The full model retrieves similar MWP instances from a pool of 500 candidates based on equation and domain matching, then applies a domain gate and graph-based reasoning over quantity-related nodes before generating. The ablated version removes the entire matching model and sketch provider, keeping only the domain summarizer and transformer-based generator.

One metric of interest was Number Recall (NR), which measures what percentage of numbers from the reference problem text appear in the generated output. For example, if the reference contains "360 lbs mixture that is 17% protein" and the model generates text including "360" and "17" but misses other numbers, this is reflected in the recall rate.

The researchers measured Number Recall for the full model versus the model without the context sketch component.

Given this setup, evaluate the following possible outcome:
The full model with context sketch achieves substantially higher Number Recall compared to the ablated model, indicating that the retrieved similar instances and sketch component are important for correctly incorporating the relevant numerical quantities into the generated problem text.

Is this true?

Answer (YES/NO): NO